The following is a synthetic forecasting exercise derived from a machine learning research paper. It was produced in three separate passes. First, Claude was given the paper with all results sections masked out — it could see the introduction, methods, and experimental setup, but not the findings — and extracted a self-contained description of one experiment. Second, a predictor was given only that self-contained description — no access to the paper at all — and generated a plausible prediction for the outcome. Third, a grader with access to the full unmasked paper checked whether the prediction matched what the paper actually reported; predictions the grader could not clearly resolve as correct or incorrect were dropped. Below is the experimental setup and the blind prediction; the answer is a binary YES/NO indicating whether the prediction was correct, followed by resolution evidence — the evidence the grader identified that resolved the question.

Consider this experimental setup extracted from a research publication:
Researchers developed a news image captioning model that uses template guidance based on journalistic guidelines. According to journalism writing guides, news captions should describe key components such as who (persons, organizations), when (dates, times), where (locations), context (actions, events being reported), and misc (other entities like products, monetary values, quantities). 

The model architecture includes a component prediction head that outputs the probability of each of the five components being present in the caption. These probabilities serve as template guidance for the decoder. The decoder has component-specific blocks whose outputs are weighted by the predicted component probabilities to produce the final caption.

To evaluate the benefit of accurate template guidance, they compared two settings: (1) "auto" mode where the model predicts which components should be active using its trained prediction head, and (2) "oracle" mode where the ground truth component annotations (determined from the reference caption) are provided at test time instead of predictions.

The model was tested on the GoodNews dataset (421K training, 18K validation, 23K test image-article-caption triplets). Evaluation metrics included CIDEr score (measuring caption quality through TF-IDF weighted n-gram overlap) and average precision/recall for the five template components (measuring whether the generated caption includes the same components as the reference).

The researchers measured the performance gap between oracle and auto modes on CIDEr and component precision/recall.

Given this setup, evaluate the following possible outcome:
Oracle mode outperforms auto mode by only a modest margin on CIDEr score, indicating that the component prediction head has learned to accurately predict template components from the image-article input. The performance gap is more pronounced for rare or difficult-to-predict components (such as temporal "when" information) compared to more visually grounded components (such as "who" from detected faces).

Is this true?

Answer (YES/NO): NO